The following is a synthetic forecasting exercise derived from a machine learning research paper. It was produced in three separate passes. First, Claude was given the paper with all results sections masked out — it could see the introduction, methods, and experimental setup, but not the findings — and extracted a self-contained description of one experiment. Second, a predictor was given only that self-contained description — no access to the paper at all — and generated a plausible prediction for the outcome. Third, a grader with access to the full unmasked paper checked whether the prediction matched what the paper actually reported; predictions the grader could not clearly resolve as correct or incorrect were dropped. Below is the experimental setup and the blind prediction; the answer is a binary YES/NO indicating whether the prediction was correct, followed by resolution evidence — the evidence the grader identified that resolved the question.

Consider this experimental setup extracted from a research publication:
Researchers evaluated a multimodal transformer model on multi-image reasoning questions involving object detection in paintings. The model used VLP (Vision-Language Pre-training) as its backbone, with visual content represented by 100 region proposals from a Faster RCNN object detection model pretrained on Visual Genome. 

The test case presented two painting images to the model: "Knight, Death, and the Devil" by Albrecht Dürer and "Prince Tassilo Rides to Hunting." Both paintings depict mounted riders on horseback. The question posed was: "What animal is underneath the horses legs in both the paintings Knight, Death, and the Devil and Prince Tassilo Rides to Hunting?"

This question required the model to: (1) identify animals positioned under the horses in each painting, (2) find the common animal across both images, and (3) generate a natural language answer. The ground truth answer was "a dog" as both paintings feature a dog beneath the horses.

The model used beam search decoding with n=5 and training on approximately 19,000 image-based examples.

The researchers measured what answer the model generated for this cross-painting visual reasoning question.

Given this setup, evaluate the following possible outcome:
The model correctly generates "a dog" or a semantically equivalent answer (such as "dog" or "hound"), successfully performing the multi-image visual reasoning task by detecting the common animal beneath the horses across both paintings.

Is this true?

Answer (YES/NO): YES